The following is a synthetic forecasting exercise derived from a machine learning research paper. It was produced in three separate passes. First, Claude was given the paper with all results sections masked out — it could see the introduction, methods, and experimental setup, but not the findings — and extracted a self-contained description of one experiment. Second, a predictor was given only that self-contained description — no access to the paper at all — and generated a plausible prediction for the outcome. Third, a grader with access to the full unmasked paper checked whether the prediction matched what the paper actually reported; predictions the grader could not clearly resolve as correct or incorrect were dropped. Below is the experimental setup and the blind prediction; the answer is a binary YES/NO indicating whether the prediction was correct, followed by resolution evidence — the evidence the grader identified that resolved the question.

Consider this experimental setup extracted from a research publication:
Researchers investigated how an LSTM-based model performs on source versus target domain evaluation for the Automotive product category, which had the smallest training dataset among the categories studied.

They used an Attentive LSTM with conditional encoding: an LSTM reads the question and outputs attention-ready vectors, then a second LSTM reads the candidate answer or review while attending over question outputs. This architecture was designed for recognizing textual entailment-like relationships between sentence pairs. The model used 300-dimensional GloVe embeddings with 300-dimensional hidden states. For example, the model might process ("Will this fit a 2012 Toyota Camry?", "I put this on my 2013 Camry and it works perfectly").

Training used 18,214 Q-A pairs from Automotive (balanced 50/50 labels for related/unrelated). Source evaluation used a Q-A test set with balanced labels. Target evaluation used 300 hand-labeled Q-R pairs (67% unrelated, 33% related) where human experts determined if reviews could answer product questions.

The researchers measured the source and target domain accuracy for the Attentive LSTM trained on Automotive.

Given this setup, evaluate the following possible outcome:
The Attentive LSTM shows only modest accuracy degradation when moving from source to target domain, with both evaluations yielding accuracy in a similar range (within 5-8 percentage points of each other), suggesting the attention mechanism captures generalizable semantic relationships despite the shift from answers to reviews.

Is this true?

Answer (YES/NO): NO